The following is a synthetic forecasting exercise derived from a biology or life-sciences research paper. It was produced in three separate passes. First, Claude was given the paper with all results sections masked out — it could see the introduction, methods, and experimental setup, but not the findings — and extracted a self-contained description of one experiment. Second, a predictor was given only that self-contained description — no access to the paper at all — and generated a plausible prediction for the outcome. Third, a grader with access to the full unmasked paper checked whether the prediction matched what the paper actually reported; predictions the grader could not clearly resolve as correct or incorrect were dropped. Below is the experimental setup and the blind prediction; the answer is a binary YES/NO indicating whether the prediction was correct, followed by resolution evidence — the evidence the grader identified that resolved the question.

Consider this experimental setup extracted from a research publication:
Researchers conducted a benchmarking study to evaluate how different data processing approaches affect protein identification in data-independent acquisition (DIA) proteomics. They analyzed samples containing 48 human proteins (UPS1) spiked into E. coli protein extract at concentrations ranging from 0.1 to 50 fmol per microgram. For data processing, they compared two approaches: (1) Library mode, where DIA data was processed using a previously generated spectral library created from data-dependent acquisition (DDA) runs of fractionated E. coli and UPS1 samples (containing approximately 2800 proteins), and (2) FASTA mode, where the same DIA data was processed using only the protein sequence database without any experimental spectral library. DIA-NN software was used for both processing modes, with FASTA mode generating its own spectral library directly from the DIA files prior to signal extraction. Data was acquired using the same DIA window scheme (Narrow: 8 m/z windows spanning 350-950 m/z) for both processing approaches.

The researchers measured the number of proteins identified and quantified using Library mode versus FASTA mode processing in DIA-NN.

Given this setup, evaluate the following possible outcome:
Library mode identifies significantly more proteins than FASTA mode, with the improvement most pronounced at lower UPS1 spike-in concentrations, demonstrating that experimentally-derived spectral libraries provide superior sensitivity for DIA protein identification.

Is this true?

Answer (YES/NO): NO